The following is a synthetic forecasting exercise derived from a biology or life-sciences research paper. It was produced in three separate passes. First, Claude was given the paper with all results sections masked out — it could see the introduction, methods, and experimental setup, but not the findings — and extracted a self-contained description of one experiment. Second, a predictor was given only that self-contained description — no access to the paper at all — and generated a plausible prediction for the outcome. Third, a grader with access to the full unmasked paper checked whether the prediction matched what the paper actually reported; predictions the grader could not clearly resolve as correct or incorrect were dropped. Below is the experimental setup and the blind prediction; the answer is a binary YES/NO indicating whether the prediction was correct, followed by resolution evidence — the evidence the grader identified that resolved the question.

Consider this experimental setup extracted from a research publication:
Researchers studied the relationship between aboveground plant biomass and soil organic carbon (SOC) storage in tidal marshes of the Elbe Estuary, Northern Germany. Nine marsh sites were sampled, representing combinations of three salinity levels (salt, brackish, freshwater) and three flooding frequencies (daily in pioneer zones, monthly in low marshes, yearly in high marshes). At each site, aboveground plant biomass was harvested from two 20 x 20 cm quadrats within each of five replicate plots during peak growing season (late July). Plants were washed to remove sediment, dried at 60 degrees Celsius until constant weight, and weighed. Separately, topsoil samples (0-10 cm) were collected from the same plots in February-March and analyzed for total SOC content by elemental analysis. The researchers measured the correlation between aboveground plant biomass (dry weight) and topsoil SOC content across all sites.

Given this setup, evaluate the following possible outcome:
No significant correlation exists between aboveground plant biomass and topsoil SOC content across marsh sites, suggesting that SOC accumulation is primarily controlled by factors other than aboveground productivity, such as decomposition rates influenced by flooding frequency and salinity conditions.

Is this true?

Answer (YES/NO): NO